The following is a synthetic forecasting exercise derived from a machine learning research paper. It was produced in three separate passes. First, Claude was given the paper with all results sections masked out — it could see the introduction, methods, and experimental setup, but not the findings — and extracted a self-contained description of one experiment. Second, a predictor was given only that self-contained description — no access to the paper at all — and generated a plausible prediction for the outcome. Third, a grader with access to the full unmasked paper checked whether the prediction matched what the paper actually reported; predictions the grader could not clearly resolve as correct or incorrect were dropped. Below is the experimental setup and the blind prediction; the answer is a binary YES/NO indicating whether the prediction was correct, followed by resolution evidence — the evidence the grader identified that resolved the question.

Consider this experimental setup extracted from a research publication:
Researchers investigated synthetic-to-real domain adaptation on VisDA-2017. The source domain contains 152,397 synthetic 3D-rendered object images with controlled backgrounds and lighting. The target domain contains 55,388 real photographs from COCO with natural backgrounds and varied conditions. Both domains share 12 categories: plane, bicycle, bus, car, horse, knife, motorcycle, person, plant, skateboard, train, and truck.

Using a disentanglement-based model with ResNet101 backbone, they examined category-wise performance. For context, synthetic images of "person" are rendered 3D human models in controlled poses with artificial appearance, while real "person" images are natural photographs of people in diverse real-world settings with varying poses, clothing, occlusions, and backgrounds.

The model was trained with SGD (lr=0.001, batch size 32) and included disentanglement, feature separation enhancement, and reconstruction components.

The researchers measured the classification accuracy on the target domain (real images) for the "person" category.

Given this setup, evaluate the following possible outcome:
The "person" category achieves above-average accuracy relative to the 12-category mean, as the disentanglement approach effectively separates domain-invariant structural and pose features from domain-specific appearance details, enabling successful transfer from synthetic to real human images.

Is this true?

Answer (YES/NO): NO